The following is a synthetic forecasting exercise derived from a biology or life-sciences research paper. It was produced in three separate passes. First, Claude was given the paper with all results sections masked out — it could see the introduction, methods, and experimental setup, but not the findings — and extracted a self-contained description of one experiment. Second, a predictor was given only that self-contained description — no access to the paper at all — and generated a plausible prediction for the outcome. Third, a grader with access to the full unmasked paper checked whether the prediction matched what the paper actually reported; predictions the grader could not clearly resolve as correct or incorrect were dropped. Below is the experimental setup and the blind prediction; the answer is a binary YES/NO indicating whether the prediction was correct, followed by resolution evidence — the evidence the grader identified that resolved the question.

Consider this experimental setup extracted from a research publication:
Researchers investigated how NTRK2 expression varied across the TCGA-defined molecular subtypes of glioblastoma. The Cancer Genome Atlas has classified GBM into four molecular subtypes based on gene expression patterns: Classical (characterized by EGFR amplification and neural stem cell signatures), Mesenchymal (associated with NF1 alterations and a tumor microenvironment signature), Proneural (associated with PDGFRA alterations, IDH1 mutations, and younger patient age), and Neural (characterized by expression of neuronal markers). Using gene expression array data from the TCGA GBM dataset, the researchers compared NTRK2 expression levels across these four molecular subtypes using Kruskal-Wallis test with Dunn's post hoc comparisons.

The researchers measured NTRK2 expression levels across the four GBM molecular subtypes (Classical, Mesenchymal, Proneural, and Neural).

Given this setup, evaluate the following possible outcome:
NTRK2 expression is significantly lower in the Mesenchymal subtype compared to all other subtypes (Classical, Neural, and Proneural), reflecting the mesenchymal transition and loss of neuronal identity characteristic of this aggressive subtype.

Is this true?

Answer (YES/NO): NO